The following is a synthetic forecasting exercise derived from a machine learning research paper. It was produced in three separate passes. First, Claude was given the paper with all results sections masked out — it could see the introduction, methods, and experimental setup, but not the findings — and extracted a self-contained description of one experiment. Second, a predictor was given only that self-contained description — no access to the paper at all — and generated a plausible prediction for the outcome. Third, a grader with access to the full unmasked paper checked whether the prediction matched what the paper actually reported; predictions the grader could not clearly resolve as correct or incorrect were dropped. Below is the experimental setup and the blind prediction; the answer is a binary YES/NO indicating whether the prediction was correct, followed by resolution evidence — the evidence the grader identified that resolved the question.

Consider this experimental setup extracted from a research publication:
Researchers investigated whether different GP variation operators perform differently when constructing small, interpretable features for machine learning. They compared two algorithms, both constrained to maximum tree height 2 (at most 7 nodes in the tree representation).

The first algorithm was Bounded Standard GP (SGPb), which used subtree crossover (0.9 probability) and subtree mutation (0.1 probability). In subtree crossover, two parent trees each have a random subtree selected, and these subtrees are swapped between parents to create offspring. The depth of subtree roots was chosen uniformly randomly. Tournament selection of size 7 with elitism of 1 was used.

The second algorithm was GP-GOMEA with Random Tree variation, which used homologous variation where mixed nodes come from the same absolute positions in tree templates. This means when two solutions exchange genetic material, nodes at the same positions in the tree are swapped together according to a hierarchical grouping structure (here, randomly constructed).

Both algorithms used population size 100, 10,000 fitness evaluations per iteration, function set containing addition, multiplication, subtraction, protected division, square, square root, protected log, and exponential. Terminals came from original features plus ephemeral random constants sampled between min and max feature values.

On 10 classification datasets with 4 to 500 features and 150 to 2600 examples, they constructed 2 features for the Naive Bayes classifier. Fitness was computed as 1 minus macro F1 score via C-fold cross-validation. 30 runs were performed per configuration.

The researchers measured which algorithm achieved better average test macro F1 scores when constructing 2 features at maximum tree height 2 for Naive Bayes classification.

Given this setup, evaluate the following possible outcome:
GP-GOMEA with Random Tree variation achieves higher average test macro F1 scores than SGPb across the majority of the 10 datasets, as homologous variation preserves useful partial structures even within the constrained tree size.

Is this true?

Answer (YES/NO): YES